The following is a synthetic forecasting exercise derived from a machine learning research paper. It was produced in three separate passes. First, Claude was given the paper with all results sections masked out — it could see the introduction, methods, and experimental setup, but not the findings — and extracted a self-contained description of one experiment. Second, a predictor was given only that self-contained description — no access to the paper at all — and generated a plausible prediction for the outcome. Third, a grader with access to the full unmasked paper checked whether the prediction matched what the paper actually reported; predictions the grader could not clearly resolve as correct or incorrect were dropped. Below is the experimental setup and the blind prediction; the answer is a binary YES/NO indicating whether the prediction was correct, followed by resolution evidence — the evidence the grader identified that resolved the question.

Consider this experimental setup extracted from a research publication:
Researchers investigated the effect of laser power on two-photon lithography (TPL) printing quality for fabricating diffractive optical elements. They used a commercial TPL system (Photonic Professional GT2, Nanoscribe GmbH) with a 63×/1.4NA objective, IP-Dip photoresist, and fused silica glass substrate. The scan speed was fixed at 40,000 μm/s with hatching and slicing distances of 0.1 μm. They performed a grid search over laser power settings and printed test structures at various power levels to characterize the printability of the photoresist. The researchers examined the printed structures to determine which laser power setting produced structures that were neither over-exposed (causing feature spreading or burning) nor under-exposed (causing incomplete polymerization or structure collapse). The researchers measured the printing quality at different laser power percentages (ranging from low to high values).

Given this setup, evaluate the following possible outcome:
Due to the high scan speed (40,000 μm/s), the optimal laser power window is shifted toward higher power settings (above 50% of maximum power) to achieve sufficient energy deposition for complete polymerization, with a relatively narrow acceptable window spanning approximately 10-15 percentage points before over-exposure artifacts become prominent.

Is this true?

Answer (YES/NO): NO